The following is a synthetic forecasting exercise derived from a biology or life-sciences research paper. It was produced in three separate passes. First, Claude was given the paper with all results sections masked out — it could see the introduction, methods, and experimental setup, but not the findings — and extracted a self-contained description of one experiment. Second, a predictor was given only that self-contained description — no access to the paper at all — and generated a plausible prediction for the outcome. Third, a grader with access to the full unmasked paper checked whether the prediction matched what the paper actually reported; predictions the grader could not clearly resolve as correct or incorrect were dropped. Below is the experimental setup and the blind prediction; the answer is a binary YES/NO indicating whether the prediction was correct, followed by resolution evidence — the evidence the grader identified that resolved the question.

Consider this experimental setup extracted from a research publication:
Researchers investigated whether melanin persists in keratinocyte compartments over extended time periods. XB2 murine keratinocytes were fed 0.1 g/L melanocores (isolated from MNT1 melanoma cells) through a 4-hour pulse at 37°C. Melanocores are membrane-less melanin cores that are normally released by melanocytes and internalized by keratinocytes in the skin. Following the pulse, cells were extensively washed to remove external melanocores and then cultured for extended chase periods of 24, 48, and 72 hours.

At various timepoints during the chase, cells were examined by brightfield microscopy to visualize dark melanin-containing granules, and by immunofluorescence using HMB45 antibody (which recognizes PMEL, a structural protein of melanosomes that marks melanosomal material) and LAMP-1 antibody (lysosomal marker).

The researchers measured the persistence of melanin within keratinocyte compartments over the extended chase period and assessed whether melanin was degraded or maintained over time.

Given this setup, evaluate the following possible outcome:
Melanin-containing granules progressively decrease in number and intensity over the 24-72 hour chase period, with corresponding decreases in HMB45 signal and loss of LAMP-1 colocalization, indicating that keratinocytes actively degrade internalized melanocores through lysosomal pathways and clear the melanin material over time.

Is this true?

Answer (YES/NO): NO